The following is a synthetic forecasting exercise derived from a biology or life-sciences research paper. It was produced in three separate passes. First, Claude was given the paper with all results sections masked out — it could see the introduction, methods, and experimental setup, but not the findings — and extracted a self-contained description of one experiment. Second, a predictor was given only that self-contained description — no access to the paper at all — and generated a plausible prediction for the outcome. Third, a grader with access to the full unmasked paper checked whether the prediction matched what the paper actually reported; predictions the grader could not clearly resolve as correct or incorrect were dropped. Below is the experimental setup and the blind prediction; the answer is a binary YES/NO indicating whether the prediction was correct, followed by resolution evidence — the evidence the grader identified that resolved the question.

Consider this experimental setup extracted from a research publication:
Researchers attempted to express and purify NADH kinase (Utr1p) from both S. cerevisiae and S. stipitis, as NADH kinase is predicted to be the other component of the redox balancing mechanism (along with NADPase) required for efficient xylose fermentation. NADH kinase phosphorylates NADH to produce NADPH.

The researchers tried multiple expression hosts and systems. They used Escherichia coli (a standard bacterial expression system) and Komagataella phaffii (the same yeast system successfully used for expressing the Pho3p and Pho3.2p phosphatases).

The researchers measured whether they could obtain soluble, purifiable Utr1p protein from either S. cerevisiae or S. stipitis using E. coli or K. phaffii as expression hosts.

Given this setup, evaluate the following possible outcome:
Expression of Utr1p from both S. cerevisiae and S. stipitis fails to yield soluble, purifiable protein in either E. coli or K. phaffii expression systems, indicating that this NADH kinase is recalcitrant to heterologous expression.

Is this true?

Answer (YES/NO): YES